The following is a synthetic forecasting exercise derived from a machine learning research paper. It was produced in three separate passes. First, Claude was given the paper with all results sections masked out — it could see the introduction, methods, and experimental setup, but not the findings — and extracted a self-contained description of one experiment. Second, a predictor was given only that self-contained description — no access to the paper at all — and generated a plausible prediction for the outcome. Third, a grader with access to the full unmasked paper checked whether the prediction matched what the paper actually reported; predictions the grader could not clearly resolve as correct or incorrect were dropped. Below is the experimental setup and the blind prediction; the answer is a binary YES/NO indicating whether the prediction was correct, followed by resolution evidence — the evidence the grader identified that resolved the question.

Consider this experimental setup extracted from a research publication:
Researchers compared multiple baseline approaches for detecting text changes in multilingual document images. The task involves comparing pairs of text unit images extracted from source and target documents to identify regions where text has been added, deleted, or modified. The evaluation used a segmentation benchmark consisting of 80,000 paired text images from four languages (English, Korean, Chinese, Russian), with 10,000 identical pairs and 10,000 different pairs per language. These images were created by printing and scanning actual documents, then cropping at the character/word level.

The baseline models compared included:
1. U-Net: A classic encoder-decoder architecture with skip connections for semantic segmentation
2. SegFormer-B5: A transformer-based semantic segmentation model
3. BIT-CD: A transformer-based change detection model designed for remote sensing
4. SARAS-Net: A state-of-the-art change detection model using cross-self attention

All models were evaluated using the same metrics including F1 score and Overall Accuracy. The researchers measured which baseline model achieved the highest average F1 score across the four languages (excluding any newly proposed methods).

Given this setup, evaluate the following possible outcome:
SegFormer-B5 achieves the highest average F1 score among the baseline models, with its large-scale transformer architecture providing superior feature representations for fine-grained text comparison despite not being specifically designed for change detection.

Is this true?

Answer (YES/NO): YES